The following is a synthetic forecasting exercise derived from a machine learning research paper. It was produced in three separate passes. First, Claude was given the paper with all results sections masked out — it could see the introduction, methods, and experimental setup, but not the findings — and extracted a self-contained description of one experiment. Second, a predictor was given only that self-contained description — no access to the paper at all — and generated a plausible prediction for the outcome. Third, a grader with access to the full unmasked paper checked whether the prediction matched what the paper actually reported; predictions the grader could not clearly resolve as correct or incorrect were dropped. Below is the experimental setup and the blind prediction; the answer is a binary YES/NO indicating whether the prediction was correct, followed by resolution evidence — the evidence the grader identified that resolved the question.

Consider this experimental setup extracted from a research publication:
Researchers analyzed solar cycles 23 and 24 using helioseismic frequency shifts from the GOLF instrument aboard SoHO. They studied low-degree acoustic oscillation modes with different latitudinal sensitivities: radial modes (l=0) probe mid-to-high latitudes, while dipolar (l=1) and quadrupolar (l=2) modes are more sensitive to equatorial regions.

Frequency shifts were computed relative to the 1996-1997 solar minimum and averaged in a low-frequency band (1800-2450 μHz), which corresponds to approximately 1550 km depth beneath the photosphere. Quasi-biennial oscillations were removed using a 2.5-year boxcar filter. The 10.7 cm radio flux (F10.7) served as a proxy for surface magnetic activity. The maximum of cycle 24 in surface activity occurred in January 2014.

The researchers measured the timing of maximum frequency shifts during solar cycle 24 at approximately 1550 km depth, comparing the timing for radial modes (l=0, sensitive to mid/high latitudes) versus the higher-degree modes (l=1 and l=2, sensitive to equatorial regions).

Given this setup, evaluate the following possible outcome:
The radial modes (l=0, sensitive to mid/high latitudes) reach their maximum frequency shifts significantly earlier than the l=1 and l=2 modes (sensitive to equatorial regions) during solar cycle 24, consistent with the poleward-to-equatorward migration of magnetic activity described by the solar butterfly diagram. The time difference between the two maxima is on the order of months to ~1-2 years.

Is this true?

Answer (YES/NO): YES